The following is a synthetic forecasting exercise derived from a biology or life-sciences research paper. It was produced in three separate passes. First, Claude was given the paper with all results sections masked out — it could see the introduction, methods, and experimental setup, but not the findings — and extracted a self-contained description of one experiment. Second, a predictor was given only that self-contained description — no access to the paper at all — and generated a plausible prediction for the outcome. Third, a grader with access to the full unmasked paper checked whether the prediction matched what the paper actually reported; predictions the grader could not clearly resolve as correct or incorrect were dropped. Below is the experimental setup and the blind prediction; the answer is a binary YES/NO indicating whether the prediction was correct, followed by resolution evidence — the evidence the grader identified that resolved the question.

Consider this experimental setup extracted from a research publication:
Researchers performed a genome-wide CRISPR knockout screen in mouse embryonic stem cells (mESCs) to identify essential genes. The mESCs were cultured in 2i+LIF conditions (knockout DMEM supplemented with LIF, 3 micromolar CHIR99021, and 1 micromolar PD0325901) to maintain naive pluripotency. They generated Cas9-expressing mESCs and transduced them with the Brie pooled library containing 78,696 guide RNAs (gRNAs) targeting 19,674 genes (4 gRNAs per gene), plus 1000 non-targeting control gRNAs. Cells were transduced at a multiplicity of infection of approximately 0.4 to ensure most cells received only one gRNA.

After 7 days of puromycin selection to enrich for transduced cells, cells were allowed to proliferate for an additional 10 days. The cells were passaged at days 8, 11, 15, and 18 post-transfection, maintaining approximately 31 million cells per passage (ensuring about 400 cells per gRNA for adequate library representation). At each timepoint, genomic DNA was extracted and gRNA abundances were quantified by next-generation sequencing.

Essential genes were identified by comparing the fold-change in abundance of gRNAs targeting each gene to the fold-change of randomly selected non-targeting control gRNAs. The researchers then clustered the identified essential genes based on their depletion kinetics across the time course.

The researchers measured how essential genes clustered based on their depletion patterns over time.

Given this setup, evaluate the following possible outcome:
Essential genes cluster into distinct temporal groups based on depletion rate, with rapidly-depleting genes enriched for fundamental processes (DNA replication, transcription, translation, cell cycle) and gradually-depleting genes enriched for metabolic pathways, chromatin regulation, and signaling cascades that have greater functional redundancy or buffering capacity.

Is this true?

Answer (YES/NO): YES